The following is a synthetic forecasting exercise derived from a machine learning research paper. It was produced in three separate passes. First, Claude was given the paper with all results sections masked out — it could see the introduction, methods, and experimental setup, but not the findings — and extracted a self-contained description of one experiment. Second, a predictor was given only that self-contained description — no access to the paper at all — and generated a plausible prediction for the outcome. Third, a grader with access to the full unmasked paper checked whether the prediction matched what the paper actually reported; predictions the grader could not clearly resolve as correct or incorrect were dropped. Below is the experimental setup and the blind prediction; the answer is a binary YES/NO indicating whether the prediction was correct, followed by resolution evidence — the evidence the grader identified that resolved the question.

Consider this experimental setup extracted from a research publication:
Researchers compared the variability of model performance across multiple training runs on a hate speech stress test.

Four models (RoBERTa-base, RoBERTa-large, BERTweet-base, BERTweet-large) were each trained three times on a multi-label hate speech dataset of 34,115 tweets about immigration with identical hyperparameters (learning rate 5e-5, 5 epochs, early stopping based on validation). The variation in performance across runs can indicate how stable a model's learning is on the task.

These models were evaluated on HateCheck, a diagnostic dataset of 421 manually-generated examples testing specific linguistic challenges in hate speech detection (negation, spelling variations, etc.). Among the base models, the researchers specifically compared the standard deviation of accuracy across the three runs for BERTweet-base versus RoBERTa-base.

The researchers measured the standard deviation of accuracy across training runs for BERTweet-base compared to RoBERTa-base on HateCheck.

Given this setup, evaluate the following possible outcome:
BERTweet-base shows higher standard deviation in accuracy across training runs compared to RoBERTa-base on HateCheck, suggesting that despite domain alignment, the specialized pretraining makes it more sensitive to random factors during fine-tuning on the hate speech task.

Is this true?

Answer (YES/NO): YES